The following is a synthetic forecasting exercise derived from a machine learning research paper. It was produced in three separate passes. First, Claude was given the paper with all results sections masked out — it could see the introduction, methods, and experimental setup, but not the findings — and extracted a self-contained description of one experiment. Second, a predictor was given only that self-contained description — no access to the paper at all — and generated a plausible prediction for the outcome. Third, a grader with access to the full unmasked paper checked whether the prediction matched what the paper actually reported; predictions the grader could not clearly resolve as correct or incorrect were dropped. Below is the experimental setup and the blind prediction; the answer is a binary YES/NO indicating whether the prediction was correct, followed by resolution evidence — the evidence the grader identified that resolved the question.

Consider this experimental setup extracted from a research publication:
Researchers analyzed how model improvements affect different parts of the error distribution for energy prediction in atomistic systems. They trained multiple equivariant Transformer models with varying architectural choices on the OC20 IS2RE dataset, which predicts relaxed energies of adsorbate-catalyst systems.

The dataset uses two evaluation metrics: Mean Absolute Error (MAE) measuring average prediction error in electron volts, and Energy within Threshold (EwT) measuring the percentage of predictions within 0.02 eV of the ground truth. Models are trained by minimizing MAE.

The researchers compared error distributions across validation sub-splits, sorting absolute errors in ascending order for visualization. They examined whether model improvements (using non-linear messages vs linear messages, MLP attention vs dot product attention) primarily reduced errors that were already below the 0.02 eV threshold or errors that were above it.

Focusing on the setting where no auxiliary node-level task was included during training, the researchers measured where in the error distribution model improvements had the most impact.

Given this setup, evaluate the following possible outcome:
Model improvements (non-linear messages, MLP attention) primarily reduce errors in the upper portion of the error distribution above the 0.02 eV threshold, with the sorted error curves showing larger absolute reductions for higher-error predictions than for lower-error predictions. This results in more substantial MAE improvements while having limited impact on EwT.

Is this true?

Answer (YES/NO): YES